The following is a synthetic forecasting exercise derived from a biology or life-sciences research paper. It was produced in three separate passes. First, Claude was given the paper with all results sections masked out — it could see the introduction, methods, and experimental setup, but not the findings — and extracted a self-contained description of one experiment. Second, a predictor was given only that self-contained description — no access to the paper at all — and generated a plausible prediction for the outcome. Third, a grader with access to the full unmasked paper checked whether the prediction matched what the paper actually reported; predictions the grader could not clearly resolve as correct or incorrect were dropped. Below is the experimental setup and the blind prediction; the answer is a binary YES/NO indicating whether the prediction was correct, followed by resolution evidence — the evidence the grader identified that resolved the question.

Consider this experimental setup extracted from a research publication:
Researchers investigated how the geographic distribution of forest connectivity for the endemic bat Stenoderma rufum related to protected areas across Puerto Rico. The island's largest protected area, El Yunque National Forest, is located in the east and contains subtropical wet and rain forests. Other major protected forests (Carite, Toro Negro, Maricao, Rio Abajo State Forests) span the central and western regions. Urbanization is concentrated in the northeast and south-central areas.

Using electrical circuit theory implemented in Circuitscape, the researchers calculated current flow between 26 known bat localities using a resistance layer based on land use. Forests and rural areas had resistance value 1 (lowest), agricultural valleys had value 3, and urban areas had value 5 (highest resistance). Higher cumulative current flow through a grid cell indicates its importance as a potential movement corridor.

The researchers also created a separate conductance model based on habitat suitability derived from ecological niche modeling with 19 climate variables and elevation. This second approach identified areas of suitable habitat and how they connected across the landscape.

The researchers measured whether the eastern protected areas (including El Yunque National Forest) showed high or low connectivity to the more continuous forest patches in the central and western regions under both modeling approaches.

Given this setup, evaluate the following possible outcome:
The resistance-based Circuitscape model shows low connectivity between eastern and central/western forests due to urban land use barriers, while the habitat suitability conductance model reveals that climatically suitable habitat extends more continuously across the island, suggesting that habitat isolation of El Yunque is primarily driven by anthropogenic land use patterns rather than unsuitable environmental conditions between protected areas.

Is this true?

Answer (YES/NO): NO